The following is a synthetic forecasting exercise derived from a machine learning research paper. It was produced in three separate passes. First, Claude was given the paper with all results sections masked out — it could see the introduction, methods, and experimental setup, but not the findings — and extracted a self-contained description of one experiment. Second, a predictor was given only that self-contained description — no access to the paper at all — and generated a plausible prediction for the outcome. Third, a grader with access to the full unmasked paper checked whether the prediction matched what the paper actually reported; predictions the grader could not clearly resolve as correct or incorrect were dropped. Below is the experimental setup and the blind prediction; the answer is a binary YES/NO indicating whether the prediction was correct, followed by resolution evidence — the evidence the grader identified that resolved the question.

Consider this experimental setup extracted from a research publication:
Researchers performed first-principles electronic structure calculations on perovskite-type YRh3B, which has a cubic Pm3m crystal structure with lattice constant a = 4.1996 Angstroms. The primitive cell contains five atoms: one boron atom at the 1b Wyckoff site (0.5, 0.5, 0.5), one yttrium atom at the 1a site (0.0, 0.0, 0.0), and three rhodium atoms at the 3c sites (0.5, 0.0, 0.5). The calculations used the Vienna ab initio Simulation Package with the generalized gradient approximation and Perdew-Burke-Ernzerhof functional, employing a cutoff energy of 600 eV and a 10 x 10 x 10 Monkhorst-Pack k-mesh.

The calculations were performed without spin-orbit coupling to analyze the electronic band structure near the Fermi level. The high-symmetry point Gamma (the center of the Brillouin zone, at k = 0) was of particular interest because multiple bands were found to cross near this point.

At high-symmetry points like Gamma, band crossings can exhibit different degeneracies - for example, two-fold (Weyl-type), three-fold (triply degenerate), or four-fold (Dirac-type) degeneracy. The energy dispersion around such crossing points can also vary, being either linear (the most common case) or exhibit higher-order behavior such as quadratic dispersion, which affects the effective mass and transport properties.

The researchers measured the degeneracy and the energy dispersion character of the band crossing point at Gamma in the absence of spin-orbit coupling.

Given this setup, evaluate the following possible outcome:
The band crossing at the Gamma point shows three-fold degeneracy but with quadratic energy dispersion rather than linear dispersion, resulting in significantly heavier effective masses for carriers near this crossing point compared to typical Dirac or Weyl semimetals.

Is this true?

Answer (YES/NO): YES